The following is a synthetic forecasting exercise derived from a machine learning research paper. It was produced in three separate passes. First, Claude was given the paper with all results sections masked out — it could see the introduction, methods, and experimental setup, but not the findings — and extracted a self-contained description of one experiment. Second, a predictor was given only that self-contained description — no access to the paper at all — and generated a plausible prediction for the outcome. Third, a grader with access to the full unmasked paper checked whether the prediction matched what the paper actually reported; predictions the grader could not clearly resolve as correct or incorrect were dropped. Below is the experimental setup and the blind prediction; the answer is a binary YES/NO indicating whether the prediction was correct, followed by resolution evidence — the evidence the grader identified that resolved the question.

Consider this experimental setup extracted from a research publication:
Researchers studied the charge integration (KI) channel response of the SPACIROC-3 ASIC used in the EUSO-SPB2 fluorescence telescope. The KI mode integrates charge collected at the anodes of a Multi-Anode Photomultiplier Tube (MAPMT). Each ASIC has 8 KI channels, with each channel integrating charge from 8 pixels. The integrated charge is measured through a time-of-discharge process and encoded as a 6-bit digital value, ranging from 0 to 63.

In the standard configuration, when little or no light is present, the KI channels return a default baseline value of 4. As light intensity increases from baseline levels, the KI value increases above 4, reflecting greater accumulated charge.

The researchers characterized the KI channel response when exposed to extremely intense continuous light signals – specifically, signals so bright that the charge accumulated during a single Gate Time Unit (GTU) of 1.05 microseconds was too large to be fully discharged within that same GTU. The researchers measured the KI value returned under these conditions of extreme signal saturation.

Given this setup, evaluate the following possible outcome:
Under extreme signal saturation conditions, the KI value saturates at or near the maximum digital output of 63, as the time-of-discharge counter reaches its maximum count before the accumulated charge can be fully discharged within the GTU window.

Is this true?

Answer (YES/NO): NO